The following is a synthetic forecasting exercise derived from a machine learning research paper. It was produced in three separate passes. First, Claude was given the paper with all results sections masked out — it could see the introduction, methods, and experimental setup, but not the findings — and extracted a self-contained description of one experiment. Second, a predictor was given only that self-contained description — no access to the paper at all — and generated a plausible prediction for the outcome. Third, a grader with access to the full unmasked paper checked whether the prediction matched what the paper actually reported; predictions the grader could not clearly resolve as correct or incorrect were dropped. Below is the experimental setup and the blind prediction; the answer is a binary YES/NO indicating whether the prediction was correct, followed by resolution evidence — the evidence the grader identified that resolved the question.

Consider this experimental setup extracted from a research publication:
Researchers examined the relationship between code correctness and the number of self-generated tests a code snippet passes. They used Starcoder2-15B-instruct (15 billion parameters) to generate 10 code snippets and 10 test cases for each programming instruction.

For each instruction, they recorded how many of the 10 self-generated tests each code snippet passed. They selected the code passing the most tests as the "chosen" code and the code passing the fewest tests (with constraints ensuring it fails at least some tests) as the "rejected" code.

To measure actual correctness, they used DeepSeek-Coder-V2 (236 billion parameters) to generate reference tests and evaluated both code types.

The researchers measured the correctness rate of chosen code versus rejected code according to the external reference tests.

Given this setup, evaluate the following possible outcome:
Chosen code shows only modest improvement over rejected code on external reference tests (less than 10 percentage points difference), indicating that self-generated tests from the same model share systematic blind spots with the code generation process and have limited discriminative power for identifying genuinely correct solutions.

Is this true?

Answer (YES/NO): NO